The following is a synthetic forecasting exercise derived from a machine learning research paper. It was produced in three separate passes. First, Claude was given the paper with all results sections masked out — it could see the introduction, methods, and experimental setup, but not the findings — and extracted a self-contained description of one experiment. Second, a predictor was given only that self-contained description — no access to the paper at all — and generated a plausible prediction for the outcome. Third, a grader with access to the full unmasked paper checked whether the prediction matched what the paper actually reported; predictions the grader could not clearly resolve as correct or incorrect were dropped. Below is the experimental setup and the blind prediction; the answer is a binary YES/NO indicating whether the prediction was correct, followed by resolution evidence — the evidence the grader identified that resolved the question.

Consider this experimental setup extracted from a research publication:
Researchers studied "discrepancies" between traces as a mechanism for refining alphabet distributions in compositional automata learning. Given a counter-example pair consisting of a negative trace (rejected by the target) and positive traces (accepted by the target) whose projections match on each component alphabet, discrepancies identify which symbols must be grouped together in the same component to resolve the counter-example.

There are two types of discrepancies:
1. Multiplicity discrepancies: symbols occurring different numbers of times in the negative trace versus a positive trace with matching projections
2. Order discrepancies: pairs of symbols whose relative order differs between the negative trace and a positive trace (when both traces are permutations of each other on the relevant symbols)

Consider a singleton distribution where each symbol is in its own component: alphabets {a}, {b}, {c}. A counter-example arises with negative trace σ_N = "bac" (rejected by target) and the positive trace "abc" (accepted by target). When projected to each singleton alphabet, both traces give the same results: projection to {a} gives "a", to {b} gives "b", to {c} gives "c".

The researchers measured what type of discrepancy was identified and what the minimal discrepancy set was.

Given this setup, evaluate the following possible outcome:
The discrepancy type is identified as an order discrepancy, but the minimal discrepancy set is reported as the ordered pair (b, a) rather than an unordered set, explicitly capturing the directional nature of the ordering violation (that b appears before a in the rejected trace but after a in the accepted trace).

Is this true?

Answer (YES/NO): NO